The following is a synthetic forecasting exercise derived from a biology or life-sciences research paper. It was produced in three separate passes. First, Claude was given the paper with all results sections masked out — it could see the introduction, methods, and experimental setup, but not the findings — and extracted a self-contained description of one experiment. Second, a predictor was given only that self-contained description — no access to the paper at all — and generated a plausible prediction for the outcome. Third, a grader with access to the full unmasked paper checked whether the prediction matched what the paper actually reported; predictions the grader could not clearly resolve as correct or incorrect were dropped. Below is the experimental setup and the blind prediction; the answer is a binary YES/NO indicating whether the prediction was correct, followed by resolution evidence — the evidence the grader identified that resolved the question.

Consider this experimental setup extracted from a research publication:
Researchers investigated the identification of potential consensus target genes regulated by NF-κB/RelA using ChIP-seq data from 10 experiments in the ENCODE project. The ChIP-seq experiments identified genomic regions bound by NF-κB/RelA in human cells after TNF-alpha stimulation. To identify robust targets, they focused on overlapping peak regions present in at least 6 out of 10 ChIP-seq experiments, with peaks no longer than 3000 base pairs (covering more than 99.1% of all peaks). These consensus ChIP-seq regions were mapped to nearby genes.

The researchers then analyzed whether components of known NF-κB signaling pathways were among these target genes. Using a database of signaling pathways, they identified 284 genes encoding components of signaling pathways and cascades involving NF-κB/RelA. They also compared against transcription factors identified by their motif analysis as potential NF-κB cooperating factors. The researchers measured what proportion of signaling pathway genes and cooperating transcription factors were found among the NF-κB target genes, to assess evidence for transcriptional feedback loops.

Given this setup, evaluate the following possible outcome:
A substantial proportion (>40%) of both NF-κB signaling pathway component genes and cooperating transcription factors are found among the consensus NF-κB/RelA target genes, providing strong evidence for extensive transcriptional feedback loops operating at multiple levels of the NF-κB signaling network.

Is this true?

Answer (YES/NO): NO